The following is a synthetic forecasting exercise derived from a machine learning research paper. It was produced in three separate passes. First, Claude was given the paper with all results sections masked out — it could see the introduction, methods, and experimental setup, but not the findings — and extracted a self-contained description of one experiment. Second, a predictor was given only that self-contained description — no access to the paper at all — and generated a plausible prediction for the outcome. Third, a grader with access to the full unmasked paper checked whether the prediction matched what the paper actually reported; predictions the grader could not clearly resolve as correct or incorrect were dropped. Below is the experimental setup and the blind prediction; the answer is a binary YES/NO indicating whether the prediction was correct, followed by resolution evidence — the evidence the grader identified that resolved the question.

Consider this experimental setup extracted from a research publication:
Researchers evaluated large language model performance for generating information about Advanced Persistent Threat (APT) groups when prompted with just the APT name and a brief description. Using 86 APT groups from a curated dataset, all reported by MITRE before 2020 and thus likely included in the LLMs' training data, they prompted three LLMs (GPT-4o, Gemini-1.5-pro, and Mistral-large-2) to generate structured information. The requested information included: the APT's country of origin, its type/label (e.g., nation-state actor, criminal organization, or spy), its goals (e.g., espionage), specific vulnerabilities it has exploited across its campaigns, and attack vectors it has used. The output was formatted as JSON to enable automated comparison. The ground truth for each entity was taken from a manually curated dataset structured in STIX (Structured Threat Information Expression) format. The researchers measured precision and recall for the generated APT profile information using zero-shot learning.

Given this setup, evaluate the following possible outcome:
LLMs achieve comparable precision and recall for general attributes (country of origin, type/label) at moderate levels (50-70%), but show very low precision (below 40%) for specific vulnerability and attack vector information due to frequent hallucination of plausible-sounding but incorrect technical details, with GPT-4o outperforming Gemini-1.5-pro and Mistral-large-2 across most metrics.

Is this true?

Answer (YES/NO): NO